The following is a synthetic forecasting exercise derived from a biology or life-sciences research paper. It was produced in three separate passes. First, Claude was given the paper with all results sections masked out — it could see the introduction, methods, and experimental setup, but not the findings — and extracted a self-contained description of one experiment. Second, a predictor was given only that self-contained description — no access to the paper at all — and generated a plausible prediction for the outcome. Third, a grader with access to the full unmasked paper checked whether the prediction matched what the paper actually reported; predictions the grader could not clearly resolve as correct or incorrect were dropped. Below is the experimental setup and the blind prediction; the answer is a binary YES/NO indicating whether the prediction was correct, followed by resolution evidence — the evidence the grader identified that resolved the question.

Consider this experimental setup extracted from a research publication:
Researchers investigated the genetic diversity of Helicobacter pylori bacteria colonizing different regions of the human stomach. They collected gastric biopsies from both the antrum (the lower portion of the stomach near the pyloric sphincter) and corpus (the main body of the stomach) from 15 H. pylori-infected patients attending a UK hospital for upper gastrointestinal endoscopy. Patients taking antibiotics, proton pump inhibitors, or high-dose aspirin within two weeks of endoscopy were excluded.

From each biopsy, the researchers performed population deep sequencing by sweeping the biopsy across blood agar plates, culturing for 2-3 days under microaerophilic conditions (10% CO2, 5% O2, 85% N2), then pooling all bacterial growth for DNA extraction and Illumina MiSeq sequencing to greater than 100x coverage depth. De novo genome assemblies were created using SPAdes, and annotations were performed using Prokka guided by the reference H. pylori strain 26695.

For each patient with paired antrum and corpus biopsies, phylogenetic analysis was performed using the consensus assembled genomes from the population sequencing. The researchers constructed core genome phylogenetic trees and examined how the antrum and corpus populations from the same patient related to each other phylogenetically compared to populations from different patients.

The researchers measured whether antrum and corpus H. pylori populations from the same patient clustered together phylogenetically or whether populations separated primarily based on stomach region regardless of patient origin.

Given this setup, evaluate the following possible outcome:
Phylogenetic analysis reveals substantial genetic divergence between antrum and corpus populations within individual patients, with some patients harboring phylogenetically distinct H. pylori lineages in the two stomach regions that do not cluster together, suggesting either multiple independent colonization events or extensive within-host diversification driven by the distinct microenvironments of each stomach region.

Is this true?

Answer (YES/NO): NO